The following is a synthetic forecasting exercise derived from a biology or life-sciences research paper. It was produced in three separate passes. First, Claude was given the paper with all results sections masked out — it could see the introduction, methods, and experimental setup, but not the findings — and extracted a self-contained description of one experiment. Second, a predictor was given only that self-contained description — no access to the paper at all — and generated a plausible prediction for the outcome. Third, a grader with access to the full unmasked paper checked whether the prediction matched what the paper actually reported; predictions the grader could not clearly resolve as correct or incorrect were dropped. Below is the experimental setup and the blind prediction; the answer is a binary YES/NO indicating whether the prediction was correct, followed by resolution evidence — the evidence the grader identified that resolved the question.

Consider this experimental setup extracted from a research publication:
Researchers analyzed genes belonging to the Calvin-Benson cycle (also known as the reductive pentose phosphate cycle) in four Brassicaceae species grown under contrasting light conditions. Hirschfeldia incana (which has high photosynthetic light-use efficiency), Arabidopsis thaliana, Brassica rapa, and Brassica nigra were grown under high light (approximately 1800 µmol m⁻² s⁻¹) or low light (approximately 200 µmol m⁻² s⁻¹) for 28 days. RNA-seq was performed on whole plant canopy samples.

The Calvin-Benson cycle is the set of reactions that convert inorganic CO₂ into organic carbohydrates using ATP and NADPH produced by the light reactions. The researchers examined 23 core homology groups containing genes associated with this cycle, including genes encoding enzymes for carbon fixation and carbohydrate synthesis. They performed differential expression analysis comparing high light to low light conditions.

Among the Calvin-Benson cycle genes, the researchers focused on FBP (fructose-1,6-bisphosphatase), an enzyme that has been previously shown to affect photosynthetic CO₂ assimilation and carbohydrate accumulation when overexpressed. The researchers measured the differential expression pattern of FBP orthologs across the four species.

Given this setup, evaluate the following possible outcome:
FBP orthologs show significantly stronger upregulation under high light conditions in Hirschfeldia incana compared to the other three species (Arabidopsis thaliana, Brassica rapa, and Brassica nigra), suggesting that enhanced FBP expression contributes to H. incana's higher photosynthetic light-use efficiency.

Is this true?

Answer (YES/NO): YES